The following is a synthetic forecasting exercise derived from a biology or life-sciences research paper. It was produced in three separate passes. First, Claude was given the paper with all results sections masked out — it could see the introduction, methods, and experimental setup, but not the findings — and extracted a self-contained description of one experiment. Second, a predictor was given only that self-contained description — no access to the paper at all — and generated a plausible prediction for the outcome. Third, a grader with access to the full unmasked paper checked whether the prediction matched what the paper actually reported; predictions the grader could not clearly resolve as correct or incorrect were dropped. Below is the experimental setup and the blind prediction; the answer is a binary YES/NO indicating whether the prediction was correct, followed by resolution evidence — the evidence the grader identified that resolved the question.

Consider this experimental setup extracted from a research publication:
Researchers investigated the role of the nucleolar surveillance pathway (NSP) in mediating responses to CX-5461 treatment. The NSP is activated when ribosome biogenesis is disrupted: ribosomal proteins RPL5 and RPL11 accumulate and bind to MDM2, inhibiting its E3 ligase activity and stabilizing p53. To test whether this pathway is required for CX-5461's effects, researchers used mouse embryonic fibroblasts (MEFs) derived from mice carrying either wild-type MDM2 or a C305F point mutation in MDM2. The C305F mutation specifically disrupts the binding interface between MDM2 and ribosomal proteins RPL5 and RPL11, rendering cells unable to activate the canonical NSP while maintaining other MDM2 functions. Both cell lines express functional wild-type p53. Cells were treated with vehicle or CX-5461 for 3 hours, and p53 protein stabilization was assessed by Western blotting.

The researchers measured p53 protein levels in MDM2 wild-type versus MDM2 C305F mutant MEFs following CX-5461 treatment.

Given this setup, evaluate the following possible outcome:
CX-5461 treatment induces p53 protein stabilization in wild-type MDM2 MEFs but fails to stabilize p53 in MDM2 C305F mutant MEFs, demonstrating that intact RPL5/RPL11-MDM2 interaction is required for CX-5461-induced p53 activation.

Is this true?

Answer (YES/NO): YES